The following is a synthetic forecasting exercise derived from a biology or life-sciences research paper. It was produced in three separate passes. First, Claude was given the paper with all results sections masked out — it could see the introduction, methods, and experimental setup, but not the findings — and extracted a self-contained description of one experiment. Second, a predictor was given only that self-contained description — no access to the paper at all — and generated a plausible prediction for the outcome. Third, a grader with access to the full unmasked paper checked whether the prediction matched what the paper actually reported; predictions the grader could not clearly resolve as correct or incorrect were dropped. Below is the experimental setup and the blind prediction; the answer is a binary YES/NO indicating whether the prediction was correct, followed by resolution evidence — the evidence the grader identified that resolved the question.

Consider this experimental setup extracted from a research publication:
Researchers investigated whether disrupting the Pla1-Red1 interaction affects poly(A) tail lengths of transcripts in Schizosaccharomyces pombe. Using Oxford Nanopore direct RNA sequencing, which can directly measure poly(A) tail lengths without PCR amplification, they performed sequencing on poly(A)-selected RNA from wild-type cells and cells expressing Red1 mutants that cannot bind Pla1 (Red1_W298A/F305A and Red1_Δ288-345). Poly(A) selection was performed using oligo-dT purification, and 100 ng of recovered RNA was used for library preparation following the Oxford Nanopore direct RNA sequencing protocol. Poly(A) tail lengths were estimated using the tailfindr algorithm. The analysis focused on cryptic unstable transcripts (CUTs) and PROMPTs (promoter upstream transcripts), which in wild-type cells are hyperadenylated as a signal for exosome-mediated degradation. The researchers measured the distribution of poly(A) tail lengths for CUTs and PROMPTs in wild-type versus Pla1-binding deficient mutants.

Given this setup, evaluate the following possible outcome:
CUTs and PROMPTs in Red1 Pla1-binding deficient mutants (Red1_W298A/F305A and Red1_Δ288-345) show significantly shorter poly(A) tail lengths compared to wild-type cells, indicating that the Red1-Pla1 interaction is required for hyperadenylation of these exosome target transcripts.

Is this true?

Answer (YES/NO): YES